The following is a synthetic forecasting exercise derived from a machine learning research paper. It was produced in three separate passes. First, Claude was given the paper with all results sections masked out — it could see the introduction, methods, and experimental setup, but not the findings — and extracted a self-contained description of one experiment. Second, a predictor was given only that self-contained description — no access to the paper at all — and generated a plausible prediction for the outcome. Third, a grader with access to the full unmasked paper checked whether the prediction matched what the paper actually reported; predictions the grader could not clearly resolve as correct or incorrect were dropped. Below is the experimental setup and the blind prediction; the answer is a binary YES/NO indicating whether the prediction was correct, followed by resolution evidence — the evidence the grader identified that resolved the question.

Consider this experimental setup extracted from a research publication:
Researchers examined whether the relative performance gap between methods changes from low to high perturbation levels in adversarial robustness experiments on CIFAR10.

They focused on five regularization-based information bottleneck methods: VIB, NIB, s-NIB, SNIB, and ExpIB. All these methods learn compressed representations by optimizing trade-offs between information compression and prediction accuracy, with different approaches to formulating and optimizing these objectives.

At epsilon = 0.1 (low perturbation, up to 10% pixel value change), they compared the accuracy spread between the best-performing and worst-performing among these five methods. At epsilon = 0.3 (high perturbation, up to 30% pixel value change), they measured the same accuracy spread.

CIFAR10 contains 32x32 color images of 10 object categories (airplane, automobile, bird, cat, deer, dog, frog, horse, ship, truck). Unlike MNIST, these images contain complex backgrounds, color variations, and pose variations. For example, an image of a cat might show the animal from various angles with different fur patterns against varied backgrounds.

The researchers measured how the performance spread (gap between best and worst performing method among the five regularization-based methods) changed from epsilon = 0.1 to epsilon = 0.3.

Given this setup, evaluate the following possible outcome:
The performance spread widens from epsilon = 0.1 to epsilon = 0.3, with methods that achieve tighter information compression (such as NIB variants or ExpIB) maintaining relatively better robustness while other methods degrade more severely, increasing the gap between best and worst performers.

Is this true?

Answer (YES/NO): NO